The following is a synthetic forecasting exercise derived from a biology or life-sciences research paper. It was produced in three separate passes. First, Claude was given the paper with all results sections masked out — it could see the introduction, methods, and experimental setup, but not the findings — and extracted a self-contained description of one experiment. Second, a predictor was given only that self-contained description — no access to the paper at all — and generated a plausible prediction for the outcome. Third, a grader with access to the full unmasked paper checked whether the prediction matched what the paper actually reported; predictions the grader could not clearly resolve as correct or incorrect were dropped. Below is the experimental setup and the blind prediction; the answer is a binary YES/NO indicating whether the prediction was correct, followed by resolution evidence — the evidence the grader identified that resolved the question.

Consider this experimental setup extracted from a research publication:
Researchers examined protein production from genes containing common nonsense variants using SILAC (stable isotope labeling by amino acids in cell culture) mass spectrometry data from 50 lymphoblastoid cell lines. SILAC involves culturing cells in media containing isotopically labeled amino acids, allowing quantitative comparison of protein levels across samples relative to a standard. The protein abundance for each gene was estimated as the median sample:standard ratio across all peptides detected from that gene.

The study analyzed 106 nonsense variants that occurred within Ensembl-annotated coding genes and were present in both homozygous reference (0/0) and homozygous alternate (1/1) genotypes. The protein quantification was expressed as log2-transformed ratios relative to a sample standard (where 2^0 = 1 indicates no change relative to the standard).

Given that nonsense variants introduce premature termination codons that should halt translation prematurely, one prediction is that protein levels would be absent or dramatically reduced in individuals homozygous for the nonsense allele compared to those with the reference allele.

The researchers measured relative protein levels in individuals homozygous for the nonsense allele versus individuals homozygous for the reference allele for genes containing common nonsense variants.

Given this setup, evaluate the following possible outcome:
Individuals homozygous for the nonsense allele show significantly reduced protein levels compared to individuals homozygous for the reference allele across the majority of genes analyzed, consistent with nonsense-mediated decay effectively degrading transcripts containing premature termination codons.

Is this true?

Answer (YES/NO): NO